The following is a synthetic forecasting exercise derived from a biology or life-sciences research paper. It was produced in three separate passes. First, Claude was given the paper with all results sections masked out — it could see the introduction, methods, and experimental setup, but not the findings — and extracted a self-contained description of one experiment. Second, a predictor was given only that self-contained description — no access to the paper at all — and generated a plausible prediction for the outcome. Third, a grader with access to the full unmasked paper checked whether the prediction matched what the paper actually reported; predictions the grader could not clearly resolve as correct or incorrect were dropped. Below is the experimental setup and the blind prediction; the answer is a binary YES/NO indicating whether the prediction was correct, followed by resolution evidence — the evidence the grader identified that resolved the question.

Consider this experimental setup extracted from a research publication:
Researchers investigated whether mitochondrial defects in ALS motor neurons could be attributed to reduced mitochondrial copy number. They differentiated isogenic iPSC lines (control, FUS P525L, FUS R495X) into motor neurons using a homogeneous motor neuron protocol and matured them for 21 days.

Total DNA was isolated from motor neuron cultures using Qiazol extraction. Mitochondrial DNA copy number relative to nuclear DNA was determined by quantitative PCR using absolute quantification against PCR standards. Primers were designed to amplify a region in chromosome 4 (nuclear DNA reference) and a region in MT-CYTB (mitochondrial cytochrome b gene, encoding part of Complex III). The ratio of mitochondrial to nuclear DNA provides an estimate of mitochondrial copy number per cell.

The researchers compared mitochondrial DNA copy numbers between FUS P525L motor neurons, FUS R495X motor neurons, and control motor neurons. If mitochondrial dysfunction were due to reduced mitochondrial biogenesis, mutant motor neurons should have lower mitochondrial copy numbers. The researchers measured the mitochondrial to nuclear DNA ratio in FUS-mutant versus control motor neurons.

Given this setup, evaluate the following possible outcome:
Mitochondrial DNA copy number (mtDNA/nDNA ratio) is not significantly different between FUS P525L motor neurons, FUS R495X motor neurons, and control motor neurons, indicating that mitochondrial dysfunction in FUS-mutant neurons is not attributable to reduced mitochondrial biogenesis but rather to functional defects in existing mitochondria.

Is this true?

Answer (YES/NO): NO